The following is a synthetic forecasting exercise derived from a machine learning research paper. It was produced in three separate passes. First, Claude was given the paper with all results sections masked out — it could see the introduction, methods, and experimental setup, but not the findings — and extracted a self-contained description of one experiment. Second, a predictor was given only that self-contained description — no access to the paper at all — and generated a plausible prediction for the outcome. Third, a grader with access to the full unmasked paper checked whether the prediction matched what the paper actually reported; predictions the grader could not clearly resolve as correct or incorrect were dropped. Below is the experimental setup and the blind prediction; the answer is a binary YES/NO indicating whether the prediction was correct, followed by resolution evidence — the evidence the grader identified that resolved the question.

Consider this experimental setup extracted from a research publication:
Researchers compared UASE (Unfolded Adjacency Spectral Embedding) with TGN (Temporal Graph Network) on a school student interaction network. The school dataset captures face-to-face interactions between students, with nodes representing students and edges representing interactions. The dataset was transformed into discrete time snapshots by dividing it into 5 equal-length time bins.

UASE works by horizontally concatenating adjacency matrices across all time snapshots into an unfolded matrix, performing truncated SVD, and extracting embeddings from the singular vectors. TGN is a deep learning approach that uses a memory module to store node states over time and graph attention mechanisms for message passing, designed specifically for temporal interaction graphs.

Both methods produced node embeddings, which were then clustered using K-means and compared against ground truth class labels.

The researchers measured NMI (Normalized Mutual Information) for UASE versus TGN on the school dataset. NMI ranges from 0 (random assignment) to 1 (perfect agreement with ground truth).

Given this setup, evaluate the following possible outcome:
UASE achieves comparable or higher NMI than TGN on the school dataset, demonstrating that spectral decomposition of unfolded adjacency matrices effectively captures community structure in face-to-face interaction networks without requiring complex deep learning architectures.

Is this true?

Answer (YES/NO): YES